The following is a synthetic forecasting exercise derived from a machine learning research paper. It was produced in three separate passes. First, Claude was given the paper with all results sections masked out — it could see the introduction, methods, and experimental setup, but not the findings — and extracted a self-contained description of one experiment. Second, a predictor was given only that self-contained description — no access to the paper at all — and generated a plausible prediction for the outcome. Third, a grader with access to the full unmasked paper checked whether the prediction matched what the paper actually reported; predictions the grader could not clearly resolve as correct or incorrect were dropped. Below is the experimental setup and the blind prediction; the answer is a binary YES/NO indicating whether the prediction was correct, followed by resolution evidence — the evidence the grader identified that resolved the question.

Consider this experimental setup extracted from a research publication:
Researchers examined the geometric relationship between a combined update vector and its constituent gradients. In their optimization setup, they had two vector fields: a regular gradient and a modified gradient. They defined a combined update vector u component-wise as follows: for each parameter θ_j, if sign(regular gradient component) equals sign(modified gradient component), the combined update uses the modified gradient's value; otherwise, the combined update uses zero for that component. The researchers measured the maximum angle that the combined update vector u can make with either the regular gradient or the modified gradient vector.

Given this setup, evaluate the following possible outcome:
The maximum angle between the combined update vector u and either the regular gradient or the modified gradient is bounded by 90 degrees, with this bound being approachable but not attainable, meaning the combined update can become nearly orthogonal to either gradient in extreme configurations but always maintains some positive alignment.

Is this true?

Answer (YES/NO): NO